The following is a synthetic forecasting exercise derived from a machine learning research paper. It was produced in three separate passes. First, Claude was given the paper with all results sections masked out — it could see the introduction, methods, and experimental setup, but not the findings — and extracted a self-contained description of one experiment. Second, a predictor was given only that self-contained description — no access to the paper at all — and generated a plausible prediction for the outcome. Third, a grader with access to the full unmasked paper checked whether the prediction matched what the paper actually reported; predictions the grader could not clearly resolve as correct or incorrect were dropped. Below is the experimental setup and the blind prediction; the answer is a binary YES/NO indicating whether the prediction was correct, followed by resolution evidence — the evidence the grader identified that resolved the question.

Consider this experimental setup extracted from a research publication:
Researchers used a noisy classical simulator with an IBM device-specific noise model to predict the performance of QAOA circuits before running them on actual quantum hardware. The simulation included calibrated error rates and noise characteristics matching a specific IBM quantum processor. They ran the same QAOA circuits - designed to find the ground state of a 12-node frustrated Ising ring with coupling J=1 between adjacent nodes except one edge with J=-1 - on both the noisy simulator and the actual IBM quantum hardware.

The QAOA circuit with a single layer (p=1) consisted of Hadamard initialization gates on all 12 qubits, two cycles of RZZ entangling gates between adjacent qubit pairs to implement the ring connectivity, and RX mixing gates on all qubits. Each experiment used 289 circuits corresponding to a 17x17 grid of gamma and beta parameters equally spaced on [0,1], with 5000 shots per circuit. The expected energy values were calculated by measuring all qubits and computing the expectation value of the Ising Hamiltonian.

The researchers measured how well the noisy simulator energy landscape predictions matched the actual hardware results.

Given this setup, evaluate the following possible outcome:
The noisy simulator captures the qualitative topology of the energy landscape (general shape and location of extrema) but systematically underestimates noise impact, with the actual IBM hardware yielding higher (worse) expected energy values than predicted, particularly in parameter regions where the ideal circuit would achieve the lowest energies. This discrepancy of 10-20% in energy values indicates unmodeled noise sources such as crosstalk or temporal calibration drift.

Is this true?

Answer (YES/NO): NO